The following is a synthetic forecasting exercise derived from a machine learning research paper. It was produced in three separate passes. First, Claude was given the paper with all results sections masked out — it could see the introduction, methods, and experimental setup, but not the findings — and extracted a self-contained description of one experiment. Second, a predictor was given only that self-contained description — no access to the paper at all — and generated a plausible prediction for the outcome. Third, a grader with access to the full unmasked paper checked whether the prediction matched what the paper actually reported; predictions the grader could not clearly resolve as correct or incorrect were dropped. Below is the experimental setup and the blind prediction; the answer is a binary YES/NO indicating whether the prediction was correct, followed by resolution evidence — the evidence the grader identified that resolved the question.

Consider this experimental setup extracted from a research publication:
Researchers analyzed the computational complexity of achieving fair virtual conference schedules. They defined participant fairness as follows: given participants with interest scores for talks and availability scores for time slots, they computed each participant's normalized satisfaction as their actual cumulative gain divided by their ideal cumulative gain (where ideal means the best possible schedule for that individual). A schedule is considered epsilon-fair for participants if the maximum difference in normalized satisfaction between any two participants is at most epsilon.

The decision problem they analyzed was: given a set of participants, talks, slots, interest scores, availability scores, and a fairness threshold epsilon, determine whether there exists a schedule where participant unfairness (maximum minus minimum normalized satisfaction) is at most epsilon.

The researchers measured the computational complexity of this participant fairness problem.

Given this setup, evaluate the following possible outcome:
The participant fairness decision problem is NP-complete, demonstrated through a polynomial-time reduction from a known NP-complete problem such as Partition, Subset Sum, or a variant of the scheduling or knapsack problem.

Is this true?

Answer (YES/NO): YES